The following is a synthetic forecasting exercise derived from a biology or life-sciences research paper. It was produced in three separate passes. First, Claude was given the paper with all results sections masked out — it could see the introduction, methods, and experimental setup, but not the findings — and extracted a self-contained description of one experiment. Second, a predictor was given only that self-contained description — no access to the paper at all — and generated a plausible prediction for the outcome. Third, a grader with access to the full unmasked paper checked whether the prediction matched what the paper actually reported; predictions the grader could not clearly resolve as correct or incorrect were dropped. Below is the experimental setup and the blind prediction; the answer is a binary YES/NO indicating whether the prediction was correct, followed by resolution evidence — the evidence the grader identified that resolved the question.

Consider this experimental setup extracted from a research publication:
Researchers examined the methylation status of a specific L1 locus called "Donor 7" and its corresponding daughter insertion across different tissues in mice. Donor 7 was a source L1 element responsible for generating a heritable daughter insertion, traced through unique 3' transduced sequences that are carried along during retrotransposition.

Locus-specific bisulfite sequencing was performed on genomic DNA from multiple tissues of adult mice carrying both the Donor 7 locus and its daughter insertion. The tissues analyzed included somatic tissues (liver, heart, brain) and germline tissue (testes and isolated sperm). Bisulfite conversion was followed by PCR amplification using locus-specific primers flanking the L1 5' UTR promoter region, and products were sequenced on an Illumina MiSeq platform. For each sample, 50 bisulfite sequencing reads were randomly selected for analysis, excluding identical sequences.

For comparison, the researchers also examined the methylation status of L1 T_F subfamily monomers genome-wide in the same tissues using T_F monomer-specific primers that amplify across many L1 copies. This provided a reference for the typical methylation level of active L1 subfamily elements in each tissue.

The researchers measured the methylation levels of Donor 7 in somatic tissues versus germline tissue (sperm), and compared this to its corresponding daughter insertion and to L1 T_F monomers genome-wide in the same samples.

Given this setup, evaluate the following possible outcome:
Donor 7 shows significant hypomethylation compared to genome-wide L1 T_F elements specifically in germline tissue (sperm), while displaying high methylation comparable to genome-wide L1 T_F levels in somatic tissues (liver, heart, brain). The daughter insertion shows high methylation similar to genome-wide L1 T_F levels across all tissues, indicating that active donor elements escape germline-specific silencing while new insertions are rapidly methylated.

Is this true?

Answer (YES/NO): YES